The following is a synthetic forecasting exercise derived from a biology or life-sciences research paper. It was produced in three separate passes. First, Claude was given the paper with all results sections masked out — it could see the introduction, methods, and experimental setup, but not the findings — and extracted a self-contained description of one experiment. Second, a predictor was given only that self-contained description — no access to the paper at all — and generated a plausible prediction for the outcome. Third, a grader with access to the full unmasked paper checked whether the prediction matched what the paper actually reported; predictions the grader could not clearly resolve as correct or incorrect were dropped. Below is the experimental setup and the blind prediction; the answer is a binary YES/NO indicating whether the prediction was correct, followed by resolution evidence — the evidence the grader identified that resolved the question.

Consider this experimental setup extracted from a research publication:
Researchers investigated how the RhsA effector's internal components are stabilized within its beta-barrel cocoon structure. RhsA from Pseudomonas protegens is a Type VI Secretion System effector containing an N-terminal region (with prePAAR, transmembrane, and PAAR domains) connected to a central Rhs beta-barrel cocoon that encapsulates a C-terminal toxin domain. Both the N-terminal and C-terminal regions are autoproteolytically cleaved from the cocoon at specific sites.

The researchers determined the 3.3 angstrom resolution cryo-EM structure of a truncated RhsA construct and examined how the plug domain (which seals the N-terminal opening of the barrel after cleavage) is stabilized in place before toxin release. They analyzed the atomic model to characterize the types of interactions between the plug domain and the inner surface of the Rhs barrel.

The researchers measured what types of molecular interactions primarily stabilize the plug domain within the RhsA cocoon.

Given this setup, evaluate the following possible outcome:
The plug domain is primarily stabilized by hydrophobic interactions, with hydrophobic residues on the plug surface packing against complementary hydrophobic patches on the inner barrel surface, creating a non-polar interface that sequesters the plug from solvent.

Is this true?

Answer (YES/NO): YES